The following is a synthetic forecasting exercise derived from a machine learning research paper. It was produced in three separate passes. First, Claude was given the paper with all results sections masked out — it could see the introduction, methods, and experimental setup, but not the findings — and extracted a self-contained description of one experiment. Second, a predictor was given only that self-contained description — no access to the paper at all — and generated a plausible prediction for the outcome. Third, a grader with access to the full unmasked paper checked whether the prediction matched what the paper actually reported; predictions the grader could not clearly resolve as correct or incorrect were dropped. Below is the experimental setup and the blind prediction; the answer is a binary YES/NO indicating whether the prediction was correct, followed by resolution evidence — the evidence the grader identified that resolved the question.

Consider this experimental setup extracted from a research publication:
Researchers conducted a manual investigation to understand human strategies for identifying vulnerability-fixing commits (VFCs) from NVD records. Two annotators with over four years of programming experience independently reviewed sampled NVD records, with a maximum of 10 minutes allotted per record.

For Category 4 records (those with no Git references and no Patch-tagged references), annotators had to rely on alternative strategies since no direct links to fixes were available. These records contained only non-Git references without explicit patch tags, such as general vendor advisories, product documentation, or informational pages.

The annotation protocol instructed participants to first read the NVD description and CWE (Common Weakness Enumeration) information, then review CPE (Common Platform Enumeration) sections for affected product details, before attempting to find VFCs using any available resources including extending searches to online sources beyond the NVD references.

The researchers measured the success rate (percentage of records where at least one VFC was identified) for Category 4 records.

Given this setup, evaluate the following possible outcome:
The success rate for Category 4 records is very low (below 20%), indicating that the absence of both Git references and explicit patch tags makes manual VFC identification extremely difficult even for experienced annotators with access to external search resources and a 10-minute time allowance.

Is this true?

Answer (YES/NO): YES